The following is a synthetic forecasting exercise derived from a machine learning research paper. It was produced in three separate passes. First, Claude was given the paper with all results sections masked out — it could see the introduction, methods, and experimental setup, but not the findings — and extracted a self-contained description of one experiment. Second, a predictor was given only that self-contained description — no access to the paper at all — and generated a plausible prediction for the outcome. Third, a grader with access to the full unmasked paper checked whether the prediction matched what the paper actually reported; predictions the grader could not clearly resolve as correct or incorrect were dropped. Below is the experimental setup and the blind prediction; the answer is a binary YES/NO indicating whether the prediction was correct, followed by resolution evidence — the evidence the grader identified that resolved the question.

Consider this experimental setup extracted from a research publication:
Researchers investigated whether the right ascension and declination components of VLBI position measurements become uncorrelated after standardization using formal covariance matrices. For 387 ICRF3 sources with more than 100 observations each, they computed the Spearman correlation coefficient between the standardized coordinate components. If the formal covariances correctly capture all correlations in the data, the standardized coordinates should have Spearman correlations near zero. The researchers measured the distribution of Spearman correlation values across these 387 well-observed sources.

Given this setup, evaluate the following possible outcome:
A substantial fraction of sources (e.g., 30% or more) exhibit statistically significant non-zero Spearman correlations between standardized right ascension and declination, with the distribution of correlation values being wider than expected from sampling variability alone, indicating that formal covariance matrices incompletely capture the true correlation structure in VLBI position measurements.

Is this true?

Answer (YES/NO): YES